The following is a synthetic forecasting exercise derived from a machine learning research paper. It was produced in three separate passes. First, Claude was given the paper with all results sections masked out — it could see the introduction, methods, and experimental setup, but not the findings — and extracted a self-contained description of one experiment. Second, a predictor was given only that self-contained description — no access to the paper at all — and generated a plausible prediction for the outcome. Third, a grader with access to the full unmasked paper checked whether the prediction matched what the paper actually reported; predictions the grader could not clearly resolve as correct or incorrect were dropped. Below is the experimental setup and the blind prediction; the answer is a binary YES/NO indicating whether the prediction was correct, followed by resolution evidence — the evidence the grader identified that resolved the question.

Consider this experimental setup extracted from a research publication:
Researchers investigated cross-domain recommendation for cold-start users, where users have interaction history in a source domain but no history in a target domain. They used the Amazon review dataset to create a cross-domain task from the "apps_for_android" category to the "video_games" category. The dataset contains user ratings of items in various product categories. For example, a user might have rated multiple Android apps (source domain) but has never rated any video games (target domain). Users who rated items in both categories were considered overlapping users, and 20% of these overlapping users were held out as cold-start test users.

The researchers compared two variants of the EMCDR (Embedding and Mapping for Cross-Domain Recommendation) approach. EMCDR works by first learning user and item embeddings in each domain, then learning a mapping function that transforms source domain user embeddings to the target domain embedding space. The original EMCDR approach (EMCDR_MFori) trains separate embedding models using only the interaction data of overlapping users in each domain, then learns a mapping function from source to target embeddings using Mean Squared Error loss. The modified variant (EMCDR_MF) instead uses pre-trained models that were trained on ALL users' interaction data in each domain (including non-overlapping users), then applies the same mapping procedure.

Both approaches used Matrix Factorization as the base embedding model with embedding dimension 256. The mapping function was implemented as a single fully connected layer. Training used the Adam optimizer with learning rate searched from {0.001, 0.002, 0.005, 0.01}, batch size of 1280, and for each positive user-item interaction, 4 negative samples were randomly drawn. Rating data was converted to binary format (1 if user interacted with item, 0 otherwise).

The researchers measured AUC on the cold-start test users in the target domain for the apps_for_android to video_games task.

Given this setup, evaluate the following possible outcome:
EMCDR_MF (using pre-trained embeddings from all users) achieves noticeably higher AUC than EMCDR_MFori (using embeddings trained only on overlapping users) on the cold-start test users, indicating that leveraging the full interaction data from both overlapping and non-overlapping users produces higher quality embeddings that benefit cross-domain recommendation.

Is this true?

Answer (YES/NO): YES